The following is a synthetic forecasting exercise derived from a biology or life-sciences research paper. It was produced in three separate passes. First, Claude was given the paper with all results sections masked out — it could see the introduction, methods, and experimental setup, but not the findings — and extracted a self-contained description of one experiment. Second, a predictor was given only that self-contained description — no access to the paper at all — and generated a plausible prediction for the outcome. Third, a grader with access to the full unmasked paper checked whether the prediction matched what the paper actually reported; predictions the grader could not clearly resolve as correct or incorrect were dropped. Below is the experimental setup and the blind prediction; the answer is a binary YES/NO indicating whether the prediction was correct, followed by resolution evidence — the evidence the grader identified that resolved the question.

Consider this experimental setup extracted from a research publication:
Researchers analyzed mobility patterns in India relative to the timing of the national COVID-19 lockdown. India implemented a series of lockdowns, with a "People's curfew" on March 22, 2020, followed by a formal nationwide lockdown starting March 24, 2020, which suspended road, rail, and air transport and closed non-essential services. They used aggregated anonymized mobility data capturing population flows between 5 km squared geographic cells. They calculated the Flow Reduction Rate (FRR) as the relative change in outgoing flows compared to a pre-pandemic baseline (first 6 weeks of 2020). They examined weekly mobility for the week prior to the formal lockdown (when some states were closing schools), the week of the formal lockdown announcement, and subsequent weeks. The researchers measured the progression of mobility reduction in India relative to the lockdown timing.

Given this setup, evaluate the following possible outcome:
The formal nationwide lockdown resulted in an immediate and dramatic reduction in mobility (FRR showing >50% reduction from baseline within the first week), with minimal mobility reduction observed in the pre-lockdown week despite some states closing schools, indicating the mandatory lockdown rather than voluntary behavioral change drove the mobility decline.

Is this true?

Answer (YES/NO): NO